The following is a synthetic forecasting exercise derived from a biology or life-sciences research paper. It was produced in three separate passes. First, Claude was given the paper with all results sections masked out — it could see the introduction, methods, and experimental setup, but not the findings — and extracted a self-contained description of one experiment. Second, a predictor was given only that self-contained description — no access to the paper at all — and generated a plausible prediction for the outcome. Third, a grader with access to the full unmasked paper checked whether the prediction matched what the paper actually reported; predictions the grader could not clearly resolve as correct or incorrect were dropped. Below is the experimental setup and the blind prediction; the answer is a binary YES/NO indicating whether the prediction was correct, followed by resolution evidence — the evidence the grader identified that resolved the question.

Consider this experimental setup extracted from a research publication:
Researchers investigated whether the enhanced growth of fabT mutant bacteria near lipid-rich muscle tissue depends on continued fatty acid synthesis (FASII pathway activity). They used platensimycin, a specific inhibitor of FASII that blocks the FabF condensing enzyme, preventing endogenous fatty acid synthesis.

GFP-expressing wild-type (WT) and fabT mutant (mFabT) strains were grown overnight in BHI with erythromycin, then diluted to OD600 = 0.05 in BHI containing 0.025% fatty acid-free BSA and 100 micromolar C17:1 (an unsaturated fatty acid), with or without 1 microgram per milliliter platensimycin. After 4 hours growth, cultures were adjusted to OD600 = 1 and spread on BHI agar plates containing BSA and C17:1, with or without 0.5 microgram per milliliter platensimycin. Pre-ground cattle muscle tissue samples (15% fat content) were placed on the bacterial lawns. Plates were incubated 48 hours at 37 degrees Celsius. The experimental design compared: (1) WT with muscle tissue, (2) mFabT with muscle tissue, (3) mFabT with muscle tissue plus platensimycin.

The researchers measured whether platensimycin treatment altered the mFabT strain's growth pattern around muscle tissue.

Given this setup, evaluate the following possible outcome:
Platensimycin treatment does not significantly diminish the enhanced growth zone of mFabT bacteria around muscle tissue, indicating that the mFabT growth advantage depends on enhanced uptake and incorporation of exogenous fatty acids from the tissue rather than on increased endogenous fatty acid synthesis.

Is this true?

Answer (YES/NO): NO